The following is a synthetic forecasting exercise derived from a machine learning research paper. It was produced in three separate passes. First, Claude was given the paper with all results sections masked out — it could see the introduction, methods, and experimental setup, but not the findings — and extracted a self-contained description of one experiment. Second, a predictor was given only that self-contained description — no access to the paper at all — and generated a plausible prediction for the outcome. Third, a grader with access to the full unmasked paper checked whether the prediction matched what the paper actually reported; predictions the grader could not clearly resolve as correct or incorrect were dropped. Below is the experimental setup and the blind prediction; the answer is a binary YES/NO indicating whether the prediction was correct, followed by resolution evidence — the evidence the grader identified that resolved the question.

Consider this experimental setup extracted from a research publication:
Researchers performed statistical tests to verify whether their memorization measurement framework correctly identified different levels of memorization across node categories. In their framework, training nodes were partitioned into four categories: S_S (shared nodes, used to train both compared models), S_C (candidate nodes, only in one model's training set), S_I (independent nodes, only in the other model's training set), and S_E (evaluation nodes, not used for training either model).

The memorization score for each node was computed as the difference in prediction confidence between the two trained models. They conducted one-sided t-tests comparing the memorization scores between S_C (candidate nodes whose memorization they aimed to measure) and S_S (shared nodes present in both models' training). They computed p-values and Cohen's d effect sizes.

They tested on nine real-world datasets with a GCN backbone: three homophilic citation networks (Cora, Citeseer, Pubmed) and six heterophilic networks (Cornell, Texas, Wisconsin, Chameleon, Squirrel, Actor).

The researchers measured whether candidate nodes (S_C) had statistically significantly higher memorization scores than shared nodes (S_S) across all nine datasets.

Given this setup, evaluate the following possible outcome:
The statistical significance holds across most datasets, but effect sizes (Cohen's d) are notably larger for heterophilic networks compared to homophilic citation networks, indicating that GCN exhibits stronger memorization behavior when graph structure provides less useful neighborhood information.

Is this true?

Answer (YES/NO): YES